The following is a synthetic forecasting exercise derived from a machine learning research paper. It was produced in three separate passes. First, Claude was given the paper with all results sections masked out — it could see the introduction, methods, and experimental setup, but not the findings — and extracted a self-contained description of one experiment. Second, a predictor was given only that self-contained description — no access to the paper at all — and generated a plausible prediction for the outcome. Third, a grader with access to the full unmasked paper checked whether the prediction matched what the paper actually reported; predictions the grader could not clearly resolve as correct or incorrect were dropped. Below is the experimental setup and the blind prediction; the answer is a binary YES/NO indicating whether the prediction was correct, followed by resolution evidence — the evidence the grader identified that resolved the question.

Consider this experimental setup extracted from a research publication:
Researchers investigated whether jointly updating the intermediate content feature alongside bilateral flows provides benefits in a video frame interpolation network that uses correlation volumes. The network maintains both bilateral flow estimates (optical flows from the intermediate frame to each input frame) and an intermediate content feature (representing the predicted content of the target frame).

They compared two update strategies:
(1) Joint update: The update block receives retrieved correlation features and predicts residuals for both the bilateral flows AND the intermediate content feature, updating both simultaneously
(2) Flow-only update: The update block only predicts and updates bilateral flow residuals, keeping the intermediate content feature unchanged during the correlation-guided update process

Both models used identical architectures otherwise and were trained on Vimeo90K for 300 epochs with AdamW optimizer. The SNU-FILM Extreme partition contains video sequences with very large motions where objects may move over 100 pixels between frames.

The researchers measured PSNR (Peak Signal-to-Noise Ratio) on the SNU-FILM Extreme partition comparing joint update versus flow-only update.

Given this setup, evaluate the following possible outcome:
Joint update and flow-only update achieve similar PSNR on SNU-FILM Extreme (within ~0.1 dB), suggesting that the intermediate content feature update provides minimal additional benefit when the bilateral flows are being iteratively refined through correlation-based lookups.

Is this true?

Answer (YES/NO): NO